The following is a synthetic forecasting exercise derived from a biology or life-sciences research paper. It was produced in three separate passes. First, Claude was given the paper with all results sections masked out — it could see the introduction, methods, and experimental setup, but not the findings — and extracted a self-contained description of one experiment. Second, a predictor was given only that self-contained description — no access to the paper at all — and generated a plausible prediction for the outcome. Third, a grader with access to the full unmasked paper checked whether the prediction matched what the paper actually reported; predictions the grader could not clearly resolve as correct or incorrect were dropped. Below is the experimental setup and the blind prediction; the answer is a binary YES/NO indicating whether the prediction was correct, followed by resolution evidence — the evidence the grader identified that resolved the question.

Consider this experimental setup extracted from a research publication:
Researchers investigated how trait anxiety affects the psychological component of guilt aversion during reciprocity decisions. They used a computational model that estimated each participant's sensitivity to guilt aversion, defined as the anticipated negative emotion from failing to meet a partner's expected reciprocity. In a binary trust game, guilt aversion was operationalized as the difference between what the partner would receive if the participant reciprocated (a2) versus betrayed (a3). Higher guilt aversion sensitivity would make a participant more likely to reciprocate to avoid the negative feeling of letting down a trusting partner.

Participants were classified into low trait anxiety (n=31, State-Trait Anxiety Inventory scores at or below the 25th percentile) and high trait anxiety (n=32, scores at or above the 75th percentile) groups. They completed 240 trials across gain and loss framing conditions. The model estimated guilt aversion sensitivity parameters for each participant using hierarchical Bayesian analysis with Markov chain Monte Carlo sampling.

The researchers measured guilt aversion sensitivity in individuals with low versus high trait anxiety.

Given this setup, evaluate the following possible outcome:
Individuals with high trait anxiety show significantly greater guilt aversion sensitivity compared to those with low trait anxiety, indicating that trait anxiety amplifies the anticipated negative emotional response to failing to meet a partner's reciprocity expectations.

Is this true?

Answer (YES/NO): NO